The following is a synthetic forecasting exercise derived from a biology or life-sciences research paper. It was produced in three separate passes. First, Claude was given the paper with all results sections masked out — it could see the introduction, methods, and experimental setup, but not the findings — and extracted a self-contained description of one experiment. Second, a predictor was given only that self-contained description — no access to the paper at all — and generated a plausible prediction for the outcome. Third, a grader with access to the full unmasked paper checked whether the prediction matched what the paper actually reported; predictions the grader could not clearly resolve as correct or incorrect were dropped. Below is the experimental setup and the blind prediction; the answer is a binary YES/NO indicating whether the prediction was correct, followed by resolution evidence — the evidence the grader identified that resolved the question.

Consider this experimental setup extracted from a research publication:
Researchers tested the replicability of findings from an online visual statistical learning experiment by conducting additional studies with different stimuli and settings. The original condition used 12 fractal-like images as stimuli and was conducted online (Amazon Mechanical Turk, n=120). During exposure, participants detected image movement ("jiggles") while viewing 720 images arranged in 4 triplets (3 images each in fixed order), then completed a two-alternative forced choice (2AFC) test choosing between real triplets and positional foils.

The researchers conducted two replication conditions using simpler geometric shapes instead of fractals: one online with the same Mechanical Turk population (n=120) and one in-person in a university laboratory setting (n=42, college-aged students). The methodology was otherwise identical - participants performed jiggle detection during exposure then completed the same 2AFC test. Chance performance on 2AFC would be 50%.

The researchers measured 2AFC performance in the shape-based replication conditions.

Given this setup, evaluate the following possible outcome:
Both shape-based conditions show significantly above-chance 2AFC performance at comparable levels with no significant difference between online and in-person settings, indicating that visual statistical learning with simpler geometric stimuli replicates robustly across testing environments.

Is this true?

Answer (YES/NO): NO